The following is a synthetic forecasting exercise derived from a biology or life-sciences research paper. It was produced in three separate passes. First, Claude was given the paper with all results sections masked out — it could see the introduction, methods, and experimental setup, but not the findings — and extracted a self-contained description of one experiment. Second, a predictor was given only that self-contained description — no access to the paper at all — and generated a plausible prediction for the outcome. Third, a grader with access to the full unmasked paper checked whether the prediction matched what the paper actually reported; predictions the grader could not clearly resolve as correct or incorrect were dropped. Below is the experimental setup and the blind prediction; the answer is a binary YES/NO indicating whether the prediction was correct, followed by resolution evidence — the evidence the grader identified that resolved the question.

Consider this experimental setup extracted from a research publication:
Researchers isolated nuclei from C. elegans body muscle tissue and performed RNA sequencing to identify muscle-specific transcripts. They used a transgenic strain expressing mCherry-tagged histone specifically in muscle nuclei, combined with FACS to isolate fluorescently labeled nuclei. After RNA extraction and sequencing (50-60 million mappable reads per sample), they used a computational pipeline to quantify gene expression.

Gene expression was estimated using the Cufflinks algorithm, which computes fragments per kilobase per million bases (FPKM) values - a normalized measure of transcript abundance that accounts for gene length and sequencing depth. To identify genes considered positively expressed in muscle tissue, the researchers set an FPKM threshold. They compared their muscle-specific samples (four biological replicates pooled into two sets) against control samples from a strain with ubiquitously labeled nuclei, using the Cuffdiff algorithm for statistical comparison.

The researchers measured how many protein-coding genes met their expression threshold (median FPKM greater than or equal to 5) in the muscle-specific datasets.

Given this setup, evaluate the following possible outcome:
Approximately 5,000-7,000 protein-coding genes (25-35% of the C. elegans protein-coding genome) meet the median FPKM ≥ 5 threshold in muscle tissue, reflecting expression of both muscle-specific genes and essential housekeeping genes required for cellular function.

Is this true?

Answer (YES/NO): NO